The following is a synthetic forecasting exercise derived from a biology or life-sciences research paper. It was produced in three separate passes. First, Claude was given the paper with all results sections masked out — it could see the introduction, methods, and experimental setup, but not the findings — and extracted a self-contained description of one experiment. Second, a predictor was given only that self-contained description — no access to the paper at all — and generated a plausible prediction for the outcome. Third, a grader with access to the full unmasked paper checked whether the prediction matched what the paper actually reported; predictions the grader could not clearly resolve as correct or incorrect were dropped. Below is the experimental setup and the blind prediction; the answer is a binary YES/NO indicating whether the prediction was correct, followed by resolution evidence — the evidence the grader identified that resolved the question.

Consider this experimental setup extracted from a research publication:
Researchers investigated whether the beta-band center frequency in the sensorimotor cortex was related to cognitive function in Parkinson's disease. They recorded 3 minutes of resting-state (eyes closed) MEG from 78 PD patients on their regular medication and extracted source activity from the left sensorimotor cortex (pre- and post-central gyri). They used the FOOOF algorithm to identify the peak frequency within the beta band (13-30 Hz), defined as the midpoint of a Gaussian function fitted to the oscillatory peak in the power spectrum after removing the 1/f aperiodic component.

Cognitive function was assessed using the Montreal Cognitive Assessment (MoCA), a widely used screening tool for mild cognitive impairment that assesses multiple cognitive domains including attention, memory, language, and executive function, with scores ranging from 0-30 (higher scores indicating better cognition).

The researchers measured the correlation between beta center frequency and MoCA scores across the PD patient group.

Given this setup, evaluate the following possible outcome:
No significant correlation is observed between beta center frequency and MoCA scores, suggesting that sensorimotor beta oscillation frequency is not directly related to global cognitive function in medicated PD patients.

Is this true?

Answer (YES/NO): YES